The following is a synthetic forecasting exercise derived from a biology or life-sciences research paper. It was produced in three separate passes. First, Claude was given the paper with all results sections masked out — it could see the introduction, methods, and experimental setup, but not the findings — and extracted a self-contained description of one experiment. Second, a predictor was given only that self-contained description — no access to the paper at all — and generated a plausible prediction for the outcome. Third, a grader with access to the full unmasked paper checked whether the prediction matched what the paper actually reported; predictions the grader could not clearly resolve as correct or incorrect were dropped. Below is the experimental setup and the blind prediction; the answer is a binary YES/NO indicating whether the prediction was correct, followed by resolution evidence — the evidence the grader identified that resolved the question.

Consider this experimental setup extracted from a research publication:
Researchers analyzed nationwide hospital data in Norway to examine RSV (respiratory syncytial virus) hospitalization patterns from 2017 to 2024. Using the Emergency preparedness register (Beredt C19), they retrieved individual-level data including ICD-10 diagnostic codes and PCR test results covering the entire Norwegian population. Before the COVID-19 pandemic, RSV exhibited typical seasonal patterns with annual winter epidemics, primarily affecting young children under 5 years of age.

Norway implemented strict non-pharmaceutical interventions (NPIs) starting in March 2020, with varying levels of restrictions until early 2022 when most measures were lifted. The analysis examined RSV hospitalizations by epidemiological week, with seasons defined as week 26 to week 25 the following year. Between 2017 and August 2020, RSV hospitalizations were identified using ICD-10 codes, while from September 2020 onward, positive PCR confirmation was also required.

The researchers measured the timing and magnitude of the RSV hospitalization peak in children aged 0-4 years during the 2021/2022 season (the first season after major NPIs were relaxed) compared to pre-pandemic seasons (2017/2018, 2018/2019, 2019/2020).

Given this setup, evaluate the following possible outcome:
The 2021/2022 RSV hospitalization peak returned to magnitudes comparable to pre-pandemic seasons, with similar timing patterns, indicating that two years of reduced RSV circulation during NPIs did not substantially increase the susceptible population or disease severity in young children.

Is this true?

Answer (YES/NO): NO